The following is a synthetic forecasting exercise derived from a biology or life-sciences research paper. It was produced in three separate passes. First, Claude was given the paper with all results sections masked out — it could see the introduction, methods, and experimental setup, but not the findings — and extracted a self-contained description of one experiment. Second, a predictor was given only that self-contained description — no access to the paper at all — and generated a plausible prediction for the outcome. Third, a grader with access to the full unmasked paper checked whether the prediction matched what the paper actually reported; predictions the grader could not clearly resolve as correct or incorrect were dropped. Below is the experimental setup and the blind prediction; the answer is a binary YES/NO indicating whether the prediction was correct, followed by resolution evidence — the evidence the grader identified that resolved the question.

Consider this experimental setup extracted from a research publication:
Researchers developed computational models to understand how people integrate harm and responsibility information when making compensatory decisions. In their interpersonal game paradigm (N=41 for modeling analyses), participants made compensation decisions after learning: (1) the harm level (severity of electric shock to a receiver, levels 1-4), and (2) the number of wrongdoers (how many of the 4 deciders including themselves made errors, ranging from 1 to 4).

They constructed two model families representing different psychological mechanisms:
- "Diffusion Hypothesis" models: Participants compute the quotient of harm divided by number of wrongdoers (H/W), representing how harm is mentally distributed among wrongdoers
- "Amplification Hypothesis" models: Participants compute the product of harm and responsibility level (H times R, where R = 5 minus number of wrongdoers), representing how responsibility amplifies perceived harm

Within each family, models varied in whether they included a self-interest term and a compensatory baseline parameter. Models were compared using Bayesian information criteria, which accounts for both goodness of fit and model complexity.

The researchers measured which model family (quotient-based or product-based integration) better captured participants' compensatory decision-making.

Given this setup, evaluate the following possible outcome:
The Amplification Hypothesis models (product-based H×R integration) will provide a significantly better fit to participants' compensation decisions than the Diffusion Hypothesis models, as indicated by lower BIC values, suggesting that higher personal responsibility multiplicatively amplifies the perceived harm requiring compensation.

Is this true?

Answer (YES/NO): NO